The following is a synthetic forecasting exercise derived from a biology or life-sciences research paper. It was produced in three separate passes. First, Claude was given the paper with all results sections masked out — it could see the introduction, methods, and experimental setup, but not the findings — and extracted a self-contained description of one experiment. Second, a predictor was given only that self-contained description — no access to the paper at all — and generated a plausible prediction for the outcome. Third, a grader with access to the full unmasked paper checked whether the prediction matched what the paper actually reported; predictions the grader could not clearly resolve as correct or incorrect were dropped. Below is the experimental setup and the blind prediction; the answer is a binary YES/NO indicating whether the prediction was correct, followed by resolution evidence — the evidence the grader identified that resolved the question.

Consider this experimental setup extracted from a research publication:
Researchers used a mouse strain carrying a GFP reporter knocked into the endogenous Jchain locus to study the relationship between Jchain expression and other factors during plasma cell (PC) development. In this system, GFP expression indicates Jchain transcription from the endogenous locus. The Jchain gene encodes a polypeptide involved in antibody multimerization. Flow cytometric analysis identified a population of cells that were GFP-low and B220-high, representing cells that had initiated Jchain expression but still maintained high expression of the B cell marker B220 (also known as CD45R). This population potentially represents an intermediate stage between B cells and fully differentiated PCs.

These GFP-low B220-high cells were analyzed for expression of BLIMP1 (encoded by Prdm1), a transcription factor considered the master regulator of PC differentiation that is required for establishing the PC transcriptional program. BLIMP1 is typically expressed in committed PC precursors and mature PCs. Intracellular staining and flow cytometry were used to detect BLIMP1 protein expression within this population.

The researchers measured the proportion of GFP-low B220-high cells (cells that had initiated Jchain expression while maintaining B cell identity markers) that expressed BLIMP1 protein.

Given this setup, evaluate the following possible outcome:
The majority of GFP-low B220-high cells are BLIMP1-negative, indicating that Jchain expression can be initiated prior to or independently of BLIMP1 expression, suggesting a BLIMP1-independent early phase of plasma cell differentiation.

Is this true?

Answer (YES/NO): YES